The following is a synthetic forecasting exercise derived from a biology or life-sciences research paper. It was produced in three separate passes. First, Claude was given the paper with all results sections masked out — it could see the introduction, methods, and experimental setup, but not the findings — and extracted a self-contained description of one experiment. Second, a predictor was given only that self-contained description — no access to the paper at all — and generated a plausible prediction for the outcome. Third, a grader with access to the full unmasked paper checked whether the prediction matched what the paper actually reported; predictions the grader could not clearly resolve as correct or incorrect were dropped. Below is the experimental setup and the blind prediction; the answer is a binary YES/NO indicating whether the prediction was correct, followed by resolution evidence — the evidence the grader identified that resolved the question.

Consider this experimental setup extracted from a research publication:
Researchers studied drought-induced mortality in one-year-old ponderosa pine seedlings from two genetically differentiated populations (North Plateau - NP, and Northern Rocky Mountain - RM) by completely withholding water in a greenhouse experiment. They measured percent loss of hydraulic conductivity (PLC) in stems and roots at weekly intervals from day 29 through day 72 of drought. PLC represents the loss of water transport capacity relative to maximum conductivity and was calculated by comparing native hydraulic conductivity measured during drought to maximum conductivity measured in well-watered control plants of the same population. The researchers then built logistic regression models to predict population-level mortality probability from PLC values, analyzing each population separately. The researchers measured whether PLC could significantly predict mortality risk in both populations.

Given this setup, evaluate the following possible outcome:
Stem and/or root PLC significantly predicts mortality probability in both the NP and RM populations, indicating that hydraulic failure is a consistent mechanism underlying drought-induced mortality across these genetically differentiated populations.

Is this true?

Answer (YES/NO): NO